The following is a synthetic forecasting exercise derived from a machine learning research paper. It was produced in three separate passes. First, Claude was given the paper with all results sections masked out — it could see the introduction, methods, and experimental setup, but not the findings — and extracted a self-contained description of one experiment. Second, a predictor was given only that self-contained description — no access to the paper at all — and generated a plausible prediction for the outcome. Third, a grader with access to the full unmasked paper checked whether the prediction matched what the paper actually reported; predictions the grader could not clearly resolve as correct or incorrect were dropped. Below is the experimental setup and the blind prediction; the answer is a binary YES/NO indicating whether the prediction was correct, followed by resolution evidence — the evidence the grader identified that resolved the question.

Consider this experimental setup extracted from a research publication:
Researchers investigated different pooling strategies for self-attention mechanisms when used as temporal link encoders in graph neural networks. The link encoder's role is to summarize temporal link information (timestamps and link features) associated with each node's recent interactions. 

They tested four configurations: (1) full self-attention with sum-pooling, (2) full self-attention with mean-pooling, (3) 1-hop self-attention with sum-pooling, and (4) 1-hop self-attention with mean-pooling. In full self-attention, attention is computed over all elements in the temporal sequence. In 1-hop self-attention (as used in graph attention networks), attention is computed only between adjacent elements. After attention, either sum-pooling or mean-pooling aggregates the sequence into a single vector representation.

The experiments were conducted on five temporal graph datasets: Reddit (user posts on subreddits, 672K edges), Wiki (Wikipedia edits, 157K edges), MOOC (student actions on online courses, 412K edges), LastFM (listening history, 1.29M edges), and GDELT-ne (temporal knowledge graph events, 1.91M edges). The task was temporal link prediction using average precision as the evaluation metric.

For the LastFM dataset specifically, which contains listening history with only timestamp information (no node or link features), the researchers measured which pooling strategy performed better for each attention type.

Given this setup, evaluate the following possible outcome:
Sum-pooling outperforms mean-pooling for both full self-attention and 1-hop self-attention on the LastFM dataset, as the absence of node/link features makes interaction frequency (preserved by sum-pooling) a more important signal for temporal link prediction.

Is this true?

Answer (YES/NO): YES